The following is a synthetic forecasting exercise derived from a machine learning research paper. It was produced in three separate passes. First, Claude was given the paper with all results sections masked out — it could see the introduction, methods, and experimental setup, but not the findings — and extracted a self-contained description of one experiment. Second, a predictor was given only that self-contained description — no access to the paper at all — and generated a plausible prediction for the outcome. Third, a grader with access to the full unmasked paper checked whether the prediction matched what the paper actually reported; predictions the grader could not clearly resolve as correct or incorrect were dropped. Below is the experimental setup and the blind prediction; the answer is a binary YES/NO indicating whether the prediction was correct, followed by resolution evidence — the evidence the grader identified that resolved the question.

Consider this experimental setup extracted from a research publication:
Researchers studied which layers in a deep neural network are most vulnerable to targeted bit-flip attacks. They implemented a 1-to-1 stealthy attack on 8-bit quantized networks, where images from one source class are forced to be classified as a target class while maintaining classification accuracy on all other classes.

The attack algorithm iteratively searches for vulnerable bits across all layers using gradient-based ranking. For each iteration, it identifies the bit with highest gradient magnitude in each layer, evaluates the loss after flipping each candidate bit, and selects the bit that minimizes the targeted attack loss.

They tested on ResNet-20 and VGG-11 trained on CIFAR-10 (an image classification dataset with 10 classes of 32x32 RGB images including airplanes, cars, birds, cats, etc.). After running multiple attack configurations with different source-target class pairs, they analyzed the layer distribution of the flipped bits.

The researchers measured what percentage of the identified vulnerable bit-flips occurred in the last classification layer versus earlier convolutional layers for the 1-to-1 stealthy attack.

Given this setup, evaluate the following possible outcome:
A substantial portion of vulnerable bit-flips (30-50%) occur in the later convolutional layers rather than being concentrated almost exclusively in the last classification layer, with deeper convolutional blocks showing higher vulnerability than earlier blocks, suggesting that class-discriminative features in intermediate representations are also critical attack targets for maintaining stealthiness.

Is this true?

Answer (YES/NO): NO